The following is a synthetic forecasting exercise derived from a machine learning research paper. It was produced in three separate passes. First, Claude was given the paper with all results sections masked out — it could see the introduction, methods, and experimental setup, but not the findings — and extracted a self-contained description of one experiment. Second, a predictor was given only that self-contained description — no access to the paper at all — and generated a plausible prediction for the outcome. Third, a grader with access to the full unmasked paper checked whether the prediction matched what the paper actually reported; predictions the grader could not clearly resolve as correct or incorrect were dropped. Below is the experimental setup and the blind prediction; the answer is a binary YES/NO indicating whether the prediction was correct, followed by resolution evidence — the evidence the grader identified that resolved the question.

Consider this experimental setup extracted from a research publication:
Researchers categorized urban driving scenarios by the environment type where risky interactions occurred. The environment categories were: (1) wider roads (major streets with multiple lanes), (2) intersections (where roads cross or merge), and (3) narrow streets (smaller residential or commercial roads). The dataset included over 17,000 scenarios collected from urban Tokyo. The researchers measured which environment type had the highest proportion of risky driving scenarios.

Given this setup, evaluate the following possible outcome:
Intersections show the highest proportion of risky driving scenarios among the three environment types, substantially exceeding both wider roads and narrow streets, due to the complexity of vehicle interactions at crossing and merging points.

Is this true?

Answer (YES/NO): NO